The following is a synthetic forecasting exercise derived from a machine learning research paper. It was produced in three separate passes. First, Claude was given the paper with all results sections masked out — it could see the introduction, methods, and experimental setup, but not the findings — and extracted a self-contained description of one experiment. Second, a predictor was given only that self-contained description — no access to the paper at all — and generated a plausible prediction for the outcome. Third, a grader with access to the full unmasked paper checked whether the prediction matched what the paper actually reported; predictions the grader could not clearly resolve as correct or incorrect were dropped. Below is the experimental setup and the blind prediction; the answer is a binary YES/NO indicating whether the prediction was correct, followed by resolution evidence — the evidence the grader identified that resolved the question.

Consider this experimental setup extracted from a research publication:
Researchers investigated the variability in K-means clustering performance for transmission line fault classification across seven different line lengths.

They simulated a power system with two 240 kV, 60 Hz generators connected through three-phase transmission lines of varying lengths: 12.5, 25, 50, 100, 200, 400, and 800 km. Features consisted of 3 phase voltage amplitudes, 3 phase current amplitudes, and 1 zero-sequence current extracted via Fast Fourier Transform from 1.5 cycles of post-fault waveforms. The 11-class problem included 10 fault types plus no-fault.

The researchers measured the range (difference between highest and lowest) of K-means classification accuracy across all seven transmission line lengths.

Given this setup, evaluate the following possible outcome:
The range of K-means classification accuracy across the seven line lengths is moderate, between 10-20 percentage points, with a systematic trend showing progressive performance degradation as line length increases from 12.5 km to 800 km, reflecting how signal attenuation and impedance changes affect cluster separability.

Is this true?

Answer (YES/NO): NO